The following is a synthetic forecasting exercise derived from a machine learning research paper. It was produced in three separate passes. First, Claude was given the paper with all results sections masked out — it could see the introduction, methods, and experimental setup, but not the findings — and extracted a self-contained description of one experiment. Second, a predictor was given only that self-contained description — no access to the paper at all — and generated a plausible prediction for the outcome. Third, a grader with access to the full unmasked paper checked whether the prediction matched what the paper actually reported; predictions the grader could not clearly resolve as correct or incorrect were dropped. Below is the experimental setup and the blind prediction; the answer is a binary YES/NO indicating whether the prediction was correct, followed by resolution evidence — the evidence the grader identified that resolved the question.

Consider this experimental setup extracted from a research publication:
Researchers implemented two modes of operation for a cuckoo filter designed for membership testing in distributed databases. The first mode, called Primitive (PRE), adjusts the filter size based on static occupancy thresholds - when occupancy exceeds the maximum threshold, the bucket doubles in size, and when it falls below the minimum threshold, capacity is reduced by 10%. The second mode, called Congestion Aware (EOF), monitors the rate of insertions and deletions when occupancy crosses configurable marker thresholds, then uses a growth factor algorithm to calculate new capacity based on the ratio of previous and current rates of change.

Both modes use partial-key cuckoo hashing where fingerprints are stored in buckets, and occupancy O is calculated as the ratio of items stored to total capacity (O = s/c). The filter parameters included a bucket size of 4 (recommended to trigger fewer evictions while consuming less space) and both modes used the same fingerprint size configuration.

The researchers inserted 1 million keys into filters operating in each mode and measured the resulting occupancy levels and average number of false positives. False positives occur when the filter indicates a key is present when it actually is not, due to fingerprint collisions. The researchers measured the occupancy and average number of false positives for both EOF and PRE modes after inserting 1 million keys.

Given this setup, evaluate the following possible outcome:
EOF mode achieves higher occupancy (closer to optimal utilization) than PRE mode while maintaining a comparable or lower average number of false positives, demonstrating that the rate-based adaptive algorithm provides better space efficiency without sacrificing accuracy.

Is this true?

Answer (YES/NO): NO